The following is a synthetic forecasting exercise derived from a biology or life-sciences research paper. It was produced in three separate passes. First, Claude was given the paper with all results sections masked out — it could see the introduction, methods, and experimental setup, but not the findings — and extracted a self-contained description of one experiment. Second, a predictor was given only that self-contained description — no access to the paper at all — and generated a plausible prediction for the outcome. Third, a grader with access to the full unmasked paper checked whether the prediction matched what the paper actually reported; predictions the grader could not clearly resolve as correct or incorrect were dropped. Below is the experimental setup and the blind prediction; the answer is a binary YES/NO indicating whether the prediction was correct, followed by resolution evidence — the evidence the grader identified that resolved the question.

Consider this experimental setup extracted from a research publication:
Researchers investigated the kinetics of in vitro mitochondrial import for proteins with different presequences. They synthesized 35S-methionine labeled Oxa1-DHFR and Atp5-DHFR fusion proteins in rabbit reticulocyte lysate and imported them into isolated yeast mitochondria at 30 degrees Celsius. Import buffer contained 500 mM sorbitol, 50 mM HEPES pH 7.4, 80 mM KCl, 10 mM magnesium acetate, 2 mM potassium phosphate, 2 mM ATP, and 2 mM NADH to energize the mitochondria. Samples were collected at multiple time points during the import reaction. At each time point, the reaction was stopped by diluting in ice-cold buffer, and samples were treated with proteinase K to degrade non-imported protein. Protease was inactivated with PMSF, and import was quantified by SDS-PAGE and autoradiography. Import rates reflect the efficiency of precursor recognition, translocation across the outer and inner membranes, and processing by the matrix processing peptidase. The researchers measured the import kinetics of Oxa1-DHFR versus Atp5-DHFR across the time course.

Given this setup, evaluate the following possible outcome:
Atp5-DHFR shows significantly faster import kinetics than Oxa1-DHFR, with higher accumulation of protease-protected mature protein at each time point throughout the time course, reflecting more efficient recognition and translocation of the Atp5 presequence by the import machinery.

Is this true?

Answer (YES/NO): NO